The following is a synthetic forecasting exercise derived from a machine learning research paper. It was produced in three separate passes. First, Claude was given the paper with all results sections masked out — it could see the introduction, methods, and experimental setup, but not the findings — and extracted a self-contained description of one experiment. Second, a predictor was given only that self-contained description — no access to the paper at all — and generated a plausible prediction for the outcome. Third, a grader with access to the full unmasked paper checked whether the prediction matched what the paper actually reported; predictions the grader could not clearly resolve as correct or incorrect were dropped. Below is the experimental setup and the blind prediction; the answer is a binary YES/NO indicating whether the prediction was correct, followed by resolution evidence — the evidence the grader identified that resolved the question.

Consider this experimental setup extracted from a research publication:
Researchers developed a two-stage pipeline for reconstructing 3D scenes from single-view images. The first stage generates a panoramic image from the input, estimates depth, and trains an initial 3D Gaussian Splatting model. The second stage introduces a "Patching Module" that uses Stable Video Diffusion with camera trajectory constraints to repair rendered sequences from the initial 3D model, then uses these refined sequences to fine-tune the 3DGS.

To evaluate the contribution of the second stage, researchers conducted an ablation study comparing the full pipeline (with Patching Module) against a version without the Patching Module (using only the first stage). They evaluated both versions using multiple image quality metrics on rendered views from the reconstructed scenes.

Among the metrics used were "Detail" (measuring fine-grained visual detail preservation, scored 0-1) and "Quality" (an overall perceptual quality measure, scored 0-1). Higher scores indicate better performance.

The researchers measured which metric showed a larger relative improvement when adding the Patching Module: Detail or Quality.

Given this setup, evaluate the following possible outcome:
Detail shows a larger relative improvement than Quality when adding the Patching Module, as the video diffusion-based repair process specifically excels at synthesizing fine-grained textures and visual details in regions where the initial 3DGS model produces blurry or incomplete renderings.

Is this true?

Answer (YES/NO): NO